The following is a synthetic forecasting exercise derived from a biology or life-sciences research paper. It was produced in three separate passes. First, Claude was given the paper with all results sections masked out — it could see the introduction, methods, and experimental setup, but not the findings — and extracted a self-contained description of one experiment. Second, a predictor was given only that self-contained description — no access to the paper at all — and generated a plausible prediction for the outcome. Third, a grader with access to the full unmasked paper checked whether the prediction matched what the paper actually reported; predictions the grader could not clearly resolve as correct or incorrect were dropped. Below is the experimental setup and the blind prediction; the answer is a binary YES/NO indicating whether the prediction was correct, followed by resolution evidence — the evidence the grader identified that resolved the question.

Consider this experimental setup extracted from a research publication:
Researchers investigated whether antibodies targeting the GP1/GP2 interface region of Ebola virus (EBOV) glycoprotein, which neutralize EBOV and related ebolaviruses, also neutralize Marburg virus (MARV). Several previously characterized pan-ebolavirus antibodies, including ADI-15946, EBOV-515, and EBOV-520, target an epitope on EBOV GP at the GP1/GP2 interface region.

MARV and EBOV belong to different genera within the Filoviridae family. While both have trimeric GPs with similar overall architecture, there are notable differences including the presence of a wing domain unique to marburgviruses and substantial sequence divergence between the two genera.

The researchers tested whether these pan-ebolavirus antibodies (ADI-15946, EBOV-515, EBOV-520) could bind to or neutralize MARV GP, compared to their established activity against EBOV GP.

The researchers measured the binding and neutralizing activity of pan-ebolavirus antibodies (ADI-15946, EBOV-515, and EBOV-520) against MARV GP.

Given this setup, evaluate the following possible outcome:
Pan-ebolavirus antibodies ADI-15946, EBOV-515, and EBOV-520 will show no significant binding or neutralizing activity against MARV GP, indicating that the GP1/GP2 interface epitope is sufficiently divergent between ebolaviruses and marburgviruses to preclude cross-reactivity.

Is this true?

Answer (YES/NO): YES